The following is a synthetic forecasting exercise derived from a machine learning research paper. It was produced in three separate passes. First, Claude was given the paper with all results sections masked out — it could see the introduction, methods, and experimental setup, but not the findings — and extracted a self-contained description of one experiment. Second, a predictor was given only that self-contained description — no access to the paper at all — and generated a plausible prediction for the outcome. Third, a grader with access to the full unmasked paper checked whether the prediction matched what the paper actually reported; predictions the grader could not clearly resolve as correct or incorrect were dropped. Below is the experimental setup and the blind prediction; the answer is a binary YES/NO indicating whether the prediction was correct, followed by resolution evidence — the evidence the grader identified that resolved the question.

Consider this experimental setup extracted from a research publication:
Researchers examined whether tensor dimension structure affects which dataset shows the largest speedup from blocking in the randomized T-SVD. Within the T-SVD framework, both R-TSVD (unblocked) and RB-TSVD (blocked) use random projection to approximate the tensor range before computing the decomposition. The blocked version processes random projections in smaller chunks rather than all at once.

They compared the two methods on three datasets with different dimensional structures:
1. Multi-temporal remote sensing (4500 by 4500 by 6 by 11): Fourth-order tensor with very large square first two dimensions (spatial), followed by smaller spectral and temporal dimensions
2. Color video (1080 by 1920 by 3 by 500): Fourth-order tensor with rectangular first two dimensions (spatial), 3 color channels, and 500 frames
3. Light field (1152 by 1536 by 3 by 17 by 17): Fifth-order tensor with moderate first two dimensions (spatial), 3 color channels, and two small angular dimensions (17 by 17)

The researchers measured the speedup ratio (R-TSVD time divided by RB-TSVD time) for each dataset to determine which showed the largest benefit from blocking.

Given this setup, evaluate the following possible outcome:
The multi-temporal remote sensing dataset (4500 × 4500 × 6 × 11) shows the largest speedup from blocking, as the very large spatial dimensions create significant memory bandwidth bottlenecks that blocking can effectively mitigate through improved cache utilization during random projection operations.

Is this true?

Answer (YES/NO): NO